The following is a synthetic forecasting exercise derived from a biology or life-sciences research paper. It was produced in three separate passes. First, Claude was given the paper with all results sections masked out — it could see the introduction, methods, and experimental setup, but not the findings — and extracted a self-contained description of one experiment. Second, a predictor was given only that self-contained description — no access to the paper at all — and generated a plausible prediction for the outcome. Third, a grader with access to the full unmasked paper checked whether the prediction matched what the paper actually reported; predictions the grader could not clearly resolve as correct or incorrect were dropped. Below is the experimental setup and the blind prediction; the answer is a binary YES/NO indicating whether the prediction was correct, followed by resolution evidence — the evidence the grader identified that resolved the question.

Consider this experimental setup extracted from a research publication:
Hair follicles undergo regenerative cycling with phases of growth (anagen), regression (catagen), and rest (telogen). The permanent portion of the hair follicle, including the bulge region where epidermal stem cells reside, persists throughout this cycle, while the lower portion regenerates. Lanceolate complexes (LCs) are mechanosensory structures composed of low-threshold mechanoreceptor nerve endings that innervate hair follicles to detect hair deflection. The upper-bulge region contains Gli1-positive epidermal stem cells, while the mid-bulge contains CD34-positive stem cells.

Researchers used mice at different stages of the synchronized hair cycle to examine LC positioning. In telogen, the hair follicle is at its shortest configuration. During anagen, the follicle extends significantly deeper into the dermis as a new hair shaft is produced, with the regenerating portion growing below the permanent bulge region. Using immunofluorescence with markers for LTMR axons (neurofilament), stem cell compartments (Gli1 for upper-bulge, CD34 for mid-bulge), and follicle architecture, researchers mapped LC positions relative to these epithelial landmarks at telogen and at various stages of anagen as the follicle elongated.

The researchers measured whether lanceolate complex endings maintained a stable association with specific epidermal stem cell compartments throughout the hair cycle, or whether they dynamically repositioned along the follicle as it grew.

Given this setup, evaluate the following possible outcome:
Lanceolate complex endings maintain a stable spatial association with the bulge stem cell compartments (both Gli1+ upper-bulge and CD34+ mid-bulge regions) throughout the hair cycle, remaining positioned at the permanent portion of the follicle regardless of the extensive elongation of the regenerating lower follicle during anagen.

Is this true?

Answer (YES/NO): NO